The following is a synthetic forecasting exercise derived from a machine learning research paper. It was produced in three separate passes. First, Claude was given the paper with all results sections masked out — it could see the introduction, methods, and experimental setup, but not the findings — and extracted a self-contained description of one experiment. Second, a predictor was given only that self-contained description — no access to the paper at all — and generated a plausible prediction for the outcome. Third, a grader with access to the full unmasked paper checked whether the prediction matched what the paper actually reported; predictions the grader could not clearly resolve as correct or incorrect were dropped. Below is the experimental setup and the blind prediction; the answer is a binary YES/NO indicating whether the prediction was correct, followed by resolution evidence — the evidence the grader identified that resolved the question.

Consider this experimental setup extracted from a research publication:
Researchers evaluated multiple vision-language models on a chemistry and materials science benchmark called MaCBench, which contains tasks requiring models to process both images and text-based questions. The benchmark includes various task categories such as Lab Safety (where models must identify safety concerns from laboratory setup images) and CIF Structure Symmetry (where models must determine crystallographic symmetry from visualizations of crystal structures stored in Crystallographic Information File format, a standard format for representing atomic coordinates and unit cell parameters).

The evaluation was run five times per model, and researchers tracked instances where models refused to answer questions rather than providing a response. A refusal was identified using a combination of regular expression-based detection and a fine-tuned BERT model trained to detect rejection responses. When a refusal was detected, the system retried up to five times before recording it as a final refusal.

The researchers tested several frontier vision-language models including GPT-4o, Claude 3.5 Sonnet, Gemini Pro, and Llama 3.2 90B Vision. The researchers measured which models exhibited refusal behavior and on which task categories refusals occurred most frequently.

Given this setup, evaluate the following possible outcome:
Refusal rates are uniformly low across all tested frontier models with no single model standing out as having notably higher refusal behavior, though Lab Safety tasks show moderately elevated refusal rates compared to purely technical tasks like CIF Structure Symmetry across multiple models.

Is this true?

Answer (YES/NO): NO